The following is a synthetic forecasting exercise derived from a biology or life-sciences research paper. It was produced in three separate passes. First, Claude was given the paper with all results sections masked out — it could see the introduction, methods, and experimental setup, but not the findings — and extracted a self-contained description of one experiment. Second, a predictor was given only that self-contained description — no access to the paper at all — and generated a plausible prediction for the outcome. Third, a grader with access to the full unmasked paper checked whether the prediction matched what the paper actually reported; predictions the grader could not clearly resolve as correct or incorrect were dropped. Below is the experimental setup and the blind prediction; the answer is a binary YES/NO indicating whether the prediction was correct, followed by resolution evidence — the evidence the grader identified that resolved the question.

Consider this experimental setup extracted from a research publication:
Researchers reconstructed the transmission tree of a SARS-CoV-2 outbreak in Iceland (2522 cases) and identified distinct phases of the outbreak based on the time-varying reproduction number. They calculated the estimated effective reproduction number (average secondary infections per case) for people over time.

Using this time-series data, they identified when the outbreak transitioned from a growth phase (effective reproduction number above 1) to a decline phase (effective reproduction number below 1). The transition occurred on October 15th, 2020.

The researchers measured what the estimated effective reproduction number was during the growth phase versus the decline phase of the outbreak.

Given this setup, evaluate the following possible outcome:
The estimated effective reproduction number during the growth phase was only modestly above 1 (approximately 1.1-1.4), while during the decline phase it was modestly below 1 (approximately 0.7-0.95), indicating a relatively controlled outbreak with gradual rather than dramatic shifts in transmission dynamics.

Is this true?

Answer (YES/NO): YES